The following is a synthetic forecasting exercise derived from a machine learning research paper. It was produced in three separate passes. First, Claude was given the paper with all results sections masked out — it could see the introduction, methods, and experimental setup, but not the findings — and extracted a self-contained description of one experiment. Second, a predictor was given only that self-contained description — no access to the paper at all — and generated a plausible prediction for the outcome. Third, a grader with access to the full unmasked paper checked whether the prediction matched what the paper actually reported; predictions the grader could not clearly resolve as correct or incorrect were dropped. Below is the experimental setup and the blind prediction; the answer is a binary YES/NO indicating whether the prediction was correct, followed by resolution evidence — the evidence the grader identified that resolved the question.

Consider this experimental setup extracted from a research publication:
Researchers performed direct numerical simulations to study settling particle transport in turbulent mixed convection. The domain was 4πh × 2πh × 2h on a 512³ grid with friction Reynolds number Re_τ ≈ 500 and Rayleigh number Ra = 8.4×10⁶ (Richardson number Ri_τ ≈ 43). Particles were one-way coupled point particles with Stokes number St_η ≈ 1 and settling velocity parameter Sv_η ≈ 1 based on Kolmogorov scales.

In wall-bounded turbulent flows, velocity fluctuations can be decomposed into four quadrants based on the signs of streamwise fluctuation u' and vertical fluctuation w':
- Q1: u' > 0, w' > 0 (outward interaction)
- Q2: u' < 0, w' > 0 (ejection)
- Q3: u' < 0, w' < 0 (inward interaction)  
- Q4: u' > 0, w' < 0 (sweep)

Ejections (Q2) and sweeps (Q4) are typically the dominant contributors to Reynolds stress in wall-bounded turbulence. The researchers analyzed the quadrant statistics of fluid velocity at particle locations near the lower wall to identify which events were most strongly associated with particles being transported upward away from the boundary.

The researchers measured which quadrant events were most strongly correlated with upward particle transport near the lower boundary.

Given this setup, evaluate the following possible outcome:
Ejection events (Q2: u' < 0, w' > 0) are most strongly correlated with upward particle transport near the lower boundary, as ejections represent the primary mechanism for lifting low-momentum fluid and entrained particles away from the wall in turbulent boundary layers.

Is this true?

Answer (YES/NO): YES